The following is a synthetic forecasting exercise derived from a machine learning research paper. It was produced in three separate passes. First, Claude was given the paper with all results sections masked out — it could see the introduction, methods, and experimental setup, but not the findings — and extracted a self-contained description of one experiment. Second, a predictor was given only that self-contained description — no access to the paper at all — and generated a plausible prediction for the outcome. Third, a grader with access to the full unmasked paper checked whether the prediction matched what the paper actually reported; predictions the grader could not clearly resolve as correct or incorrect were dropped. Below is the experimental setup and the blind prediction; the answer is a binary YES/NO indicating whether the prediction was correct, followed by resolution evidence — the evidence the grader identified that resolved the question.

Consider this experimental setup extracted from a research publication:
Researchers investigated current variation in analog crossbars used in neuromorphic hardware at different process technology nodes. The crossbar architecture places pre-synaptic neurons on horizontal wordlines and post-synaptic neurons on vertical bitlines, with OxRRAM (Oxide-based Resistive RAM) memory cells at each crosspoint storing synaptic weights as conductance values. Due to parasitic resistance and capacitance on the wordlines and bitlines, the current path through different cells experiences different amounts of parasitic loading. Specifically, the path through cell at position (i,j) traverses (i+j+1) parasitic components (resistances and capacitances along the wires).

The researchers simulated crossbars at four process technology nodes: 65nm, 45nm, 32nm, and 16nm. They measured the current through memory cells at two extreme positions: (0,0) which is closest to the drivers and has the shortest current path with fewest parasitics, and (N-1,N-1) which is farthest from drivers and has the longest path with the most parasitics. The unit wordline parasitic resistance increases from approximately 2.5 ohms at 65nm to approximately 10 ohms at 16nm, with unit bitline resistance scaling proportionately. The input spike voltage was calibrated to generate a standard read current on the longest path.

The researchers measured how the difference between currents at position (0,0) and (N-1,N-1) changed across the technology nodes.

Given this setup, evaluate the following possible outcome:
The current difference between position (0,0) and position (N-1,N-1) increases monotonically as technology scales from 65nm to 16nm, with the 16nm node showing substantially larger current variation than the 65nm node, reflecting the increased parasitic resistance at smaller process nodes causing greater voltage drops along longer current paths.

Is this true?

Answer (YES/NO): YES